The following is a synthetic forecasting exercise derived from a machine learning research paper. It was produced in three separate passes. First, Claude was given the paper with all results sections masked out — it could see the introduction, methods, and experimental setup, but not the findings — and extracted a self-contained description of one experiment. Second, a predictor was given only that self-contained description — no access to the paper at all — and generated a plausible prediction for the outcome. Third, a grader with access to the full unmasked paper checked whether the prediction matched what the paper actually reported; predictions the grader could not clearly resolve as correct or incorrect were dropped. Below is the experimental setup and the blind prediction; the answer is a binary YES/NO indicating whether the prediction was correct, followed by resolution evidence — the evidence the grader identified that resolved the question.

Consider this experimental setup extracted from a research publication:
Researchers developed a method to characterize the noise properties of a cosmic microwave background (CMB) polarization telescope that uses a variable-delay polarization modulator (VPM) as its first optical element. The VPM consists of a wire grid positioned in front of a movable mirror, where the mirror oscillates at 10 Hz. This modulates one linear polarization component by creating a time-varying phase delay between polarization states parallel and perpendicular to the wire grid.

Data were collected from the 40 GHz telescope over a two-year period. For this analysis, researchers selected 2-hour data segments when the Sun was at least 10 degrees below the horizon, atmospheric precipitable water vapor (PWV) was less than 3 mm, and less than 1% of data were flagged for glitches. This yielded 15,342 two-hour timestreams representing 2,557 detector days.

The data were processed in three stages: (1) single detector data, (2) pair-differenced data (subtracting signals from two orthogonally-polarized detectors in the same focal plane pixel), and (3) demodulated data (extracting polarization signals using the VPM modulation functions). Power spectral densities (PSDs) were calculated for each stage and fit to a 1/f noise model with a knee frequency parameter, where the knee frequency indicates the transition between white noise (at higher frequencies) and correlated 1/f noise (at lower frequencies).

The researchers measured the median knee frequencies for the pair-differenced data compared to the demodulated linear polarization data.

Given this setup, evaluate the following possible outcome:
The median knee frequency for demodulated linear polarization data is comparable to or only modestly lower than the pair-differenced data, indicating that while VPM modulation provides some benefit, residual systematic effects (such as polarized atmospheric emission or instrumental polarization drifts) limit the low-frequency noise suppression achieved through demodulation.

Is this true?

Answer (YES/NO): NO